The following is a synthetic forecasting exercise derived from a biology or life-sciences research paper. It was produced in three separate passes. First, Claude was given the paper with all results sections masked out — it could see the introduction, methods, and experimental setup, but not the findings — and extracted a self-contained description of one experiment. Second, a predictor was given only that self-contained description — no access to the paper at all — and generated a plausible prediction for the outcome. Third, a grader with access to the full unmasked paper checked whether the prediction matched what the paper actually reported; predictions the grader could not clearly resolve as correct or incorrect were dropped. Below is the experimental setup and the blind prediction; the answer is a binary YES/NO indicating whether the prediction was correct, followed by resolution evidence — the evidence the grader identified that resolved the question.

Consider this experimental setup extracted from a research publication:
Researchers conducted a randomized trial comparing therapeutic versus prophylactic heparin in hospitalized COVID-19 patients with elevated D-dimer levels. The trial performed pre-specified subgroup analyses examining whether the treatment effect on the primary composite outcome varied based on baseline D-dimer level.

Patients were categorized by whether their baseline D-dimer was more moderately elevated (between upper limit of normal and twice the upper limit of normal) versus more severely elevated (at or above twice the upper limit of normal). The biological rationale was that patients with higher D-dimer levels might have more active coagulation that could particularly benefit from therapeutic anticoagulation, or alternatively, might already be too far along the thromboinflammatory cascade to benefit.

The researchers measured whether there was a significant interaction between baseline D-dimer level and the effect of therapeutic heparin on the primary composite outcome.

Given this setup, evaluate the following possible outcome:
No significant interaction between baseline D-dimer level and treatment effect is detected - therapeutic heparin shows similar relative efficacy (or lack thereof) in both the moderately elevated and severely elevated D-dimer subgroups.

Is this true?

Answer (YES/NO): YES